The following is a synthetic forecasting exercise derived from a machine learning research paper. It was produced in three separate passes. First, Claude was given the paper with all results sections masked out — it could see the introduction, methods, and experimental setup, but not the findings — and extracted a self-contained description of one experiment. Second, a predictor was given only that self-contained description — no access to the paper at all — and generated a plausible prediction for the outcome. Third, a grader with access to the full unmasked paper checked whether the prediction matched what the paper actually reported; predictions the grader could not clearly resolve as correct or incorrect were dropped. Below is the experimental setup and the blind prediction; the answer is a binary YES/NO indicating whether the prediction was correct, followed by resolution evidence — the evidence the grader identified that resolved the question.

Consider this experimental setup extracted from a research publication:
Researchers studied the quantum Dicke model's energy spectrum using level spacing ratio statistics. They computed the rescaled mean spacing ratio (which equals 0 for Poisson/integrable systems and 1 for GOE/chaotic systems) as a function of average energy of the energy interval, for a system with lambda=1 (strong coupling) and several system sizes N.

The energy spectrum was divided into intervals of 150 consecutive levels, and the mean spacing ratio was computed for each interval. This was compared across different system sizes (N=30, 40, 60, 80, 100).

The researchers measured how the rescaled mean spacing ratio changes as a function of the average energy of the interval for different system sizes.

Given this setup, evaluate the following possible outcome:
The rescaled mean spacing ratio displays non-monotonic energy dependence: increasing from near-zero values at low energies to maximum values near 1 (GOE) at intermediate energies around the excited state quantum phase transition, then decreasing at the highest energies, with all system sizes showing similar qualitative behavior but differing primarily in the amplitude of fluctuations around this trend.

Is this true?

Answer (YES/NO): NO